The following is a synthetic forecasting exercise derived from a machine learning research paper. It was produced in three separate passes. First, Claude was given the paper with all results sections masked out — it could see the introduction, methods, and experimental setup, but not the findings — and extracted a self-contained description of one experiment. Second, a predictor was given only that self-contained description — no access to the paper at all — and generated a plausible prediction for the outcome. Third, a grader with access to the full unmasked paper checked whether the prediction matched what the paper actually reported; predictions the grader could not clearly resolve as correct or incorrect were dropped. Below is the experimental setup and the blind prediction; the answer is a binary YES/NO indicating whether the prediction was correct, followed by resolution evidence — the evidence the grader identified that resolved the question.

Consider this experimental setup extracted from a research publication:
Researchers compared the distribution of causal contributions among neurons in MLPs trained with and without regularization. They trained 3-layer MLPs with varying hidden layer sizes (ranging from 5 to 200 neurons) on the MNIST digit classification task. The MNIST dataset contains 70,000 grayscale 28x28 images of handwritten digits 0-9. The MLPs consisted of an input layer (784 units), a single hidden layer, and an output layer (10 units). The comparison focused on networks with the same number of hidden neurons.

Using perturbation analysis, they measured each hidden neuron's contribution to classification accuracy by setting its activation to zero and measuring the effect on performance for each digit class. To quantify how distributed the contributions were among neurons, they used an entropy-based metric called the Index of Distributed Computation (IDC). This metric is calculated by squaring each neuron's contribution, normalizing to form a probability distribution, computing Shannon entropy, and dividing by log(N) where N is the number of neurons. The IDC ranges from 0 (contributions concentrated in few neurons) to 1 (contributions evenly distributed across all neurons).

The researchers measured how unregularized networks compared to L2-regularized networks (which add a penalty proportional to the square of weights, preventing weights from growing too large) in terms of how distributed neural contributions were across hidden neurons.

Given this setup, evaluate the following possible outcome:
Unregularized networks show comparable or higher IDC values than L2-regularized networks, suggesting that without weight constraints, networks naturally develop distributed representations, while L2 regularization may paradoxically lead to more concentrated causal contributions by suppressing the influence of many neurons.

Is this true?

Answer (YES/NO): YES